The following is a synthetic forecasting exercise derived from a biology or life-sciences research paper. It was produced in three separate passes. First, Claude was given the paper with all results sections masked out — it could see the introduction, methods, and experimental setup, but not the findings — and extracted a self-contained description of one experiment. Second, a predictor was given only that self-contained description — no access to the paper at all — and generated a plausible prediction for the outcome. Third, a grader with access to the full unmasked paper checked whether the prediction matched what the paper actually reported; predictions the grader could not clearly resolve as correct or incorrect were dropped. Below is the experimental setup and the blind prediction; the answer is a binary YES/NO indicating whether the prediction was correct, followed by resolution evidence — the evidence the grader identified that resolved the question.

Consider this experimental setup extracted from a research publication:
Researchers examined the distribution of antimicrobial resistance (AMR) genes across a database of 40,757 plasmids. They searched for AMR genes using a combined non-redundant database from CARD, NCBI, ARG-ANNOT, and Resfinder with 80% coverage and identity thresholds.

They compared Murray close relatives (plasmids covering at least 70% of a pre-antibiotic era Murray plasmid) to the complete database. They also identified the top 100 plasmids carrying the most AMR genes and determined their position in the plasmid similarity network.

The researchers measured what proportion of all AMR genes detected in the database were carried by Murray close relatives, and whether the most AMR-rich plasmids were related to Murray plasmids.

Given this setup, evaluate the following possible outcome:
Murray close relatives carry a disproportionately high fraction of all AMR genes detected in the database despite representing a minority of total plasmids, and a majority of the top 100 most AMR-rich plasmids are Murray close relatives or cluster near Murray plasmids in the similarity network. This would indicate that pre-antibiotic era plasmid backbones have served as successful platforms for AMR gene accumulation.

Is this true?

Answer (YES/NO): YES